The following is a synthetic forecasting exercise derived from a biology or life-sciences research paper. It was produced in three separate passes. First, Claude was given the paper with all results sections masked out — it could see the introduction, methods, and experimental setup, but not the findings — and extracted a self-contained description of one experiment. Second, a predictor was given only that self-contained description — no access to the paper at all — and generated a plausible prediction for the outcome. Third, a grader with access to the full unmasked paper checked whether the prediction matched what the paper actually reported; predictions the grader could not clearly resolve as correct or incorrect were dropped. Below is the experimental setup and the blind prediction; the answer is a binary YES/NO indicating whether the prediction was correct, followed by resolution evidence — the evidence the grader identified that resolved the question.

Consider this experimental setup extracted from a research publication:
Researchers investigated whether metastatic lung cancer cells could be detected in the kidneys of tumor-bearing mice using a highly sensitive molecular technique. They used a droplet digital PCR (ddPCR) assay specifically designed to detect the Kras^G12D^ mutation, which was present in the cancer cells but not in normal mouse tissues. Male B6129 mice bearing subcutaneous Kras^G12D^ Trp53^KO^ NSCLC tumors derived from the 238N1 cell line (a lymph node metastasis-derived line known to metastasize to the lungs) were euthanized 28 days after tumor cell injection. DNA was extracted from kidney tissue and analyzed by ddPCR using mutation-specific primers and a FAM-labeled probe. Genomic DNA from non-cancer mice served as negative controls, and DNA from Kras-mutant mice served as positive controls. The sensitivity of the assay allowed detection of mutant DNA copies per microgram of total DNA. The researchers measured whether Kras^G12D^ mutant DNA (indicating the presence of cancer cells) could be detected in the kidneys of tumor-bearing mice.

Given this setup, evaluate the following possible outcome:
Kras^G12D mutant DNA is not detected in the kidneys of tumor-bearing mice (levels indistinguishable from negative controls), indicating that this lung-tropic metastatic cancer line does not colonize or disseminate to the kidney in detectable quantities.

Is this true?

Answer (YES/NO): YES